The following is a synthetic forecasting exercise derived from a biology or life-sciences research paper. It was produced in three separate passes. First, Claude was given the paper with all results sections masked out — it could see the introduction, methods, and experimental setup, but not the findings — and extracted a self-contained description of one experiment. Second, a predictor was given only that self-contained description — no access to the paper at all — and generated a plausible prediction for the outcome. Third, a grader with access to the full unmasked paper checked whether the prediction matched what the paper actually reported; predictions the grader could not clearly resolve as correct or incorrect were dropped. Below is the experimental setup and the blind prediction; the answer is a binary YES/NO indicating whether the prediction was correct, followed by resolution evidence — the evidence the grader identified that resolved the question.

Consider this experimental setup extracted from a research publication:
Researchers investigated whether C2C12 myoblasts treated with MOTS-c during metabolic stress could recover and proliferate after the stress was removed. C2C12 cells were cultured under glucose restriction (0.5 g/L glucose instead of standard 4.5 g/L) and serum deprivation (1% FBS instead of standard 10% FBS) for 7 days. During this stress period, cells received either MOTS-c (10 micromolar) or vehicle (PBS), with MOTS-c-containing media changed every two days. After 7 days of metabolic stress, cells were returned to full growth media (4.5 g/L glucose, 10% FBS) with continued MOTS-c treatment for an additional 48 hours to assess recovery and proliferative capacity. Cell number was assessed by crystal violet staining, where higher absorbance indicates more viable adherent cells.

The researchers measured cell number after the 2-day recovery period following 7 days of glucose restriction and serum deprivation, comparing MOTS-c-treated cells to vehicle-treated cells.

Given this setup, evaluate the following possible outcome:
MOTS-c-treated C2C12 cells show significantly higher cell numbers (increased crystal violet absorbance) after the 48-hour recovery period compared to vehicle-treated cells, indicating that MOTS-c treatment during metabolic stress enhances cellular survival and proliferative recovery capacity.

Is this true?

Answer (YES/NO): YES